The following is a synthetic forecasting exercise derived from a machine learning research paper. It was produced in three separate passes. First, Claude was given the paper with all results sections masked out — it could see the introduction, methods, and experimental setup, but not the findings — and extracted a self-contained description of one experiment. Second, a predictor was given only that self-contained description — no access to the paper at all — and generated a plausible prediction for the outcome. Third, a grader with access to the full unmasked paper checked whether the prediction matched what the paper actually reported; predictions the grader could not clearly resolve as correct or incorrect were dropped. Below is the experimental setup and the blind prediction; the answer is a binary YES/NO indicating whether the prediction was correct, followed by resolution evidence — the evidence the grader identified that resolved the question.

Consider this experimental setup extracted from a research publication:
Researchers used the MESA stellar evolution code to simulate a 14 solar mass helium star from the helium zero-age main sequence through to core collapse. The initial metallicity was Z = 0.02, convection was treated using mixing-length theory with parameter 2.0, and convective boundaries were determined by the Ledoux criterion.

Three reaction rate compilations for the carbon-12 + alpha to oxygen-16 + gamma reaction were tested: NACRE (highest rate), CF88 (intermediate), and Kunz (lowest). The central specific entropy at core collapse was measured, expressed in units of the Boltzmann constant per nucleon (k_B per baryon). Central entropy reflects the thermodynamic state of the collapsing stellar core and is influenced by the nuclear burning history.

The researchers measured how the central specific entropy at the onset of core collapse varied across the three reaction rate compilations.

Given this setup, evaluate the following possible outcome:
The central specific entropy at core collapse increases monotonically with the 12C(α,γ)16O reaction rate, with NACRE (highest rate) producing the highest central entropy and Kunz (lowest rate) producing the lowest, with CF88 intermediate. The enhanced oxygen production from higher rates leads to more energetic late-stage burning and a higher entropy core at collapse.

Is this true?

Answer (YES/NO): YES